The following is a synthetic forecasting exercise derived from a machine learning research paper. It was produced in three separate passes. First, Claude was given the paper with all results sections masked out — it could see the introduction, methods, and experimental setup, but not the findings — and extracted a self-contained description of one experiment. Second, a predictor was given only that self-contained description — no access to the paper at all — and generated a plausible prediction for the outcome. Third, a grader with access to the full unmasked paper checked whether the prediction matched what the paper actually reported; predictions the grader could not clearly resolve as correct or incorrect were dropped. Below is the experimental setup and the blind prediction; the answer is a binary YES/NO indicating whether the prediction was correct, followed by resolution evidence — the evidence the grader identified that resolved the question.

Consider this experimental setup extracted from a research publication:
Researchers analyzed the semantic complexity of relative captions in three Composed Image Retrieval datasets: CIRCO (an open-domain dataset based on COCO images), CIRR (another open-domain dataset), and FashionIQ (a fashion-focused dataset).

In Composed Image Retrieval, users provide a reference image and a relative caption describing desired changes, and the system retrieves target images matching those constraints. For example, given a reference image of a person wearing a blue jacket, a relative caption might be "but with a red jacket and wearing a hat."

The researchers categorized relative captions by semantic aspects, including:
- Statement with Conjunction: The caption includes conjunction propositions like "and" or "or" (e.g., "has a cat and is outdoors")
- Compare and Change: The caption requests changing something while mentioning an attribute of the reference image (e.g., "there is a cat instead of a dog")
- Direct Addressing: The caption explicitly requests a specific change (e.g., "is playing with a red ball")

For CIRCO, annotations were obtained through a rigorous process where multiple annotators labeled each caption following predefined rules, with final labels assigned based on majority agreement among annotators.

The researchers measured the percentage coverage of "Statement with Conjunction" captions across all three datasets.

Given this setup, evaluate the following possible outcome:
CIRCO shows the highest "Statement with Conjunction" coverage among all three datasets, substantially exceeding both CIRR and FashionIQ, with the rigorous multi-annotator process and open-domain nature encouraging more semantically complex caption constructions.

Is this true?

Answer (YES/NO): YES